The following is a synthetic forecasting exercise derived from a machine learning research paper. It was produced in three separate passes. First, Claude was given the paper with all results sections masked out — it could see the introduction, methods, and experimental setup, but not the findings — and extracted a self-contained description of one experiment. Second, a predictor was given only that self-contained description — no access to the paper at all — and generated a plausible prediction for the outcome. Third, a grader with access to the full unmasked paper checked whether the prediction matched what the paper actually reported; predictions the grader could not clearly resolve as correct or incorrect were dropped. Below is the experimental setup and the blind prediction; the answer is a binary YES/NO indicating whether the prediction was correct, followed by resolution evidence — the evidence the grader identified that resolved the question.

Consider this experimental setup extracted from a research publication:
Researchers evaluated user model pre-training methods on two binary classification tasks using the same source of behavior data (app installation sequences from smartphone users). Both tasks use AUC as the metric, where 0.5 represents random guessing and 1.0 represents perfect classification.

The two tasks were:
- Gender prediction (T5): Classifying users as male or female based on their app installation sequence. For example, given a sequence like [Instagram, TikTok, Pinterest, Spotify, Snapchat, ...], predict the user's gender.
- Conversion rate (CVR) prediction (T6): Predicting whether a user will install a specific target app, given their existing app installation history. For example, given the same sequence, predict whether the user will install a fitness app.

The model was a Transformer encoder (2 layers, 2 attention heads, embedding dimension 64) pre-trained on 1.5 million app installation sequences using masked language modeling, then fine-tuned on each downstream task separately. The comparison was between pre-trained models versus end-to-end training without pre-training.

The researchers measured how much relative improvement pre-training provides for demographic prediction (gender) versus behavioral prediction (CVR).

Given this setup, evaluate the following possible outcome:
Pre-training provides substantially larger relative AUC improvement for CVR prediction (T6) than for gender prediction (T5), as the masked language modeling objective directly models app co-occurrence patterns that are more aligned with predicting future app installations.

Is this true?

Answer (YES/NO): NO